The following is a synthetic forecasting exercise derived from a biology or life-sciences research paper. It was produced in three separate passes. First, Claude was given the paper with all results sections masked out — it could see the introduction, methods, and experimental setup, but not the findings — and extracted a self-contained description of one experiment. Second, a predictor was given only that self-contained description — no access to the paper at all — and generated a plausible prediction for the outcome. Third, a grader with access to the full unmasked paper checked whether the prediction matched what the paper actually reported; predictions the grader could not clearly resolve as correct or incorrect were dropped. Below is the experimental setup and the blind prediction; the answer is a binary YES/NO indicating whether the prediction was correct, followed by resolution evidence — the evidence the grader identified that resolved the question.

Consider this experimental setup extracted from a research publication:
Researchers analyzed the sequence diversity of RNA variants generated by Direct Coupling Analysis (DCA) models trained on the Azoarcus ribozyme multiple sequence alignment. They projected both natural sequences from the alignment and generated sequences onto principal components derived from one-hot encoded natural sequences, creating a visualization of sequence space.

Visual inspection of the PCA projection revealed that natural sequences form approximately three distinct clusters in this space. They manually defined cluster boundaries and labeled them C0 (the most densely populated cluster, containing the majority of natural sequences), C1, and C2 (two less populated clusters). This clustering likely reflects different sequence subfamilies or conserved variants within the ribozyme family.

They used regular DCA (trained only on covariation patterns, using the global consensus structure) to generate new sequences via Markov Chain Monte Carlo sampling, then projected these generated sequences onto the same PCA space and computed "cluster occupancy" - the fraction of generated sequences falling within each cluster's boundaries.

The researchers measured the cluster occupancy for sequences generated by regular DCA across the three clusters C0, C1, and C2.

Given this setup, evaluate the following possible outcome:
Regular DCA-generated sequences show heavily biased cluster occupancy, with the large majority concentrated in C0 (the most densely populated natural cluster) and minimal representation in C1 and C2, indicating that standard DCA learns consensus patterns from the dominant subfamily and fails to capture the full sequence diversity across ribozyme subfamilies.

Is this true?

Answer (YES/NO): YES